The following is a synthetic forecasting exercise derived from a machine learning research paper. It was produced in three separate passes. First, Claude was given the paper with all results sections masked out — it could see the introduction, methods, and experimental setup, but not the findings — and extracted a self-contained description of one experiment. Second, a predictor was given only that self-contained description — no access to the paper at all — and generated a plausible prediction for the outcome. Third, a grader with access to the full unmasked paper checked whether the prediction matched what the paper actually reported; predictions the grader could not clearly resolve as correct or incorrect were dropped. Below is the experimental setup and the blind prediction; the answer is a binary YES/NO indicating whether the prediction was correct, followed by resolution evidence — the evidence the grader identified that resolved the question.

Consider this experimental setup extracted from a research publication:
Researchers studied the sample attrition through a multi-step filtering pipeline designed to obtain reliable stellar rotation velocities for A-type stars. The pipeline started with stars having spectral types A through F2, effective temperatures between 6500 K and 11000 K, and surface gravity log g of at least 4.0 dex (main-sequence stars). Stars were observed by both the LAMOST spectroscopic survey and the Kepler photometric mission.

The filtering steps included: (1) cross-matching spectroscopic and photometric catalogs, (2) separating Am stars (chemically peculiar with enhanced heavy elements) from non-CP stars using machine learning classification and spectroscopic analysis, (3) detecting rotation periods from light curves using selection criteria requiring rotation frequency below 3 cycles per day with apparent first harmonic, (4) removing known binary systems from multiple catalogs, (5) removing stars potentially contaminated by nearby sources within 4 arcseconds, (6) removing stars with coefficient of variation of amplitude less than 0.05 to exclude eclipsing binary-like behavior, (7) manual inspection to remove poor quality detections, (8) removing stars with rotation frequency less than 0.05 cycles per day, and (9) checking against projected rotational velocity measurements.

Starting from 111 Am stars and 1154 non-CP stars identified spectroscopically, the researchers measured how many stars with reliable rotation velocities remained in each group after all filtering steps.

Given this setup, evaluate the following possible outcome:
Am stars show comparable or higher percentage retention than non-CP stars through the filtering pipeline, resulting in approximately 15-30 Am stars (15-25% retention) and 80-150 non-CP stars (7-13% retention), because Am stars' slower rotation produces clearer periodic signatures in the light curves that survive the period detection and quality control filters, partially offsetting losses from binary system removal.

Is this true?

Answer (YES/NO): NO